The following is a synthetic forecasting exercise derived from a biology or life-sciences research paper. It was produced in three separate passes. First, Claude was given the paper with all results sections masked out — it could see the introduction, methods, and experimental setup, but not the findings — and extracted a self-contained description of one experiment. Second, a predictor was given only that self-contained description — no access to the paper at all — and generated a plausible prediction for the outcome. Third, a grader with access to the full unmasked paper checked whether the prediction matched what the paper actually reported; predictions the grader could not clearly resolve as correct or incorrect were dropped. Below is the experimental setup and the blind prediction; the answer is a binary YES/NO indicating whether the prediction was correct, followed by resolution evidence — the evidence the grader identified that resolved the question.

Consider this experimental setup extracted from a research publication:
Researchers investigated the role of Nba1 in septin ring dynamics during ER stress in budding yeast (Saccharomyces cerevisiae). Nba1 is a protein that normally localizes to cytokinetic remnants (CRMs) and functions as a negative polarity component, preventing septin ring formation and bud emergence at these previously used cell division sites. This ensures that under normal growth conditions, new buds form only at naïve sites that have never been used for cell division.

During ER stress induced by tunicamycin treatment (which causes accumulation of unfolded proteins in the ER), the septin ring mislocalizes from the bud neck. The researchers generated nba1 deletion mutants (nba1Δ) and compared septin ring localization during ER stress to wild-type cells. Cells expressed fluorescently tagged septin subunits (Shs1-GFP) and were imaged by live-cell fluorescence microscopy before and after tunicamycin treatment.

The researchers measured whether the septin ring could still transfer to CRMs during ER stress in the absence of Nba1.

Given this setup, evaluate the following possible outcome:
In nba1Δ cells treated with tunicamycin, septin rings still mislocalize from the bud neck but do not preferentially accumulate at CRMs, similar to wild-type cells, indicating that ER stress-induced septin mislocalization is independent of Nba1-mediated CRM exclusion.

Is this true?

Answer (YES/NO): NO